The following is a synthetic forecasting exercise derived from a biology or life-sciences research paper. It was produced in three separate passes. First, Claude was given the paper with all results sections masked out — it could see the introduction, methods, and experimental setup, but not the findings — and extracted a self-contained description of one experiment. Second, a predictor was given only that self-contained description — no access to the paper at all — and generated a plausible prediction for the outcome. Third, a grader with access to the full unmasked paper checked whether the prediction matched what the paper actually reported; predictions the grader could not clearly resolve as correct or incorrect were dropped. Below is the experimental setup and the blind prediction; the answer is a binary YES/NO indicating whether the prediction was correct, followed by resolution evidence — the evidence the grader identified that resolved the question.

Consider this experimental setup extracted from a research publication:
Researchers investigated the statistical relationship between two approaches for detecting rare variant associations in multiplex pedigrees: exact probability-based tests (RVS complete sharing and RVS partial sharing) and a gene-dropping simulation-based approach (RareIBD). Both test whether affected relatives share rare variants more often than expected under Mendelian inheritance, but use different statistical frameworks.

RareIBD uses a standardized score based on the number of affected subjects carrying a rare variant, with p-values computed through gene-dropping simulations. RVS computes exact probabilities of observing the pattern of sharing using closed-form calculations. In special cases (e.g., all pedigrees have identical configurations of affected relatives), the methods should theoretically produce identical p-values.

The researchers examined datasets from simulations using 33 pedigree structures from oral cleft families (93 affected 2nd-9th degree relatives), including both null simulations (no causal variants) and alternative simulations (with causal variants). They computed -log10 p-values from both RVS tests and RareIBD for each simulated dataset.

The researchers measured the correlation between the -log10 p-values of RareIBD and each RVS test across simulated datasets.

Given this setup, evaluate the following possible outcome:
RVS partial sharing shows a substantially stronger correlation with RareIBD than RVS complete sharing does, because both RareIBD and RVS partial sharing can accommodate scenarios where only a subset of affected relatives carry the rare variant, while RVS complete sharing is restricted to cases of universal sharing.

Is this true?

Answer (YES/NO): NO